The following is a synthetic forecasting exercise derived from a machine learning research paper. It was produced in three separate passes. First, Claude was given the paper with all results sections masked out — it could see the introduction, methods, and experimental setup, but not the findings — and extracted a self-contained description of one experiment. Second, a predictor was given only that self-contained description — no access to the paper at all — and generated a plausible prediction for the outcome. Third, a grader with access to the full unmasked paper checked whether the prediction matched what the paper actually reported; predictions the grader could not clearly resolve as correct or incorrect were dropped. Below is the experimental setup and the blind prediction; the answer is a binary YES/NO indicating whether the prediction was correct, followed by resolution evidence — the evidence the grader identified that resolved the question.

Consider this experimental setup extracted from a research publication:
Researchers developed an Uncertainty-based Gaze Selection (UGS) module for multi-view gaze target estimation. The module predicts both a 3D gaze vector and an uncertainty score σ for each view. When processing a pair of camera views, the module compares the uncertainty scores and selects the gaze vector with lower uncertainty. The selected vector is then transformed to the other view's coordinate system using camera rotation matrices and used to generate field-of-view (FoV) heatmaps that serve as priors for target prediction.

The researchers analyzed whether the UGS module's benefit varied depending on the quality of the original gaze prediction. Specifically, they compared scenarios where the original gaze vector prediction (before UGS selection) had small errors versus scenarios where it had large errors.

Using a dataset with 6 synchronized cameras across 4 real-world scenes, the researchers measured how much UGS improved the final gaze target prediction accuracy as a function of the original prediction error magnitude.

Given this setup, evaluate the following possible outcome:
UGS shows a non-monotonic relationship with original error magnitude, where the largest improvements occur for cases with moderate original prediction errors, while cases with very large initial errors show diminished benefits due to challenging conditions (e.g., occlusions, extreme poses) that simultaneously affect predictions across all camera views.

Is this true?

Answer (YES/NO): NO